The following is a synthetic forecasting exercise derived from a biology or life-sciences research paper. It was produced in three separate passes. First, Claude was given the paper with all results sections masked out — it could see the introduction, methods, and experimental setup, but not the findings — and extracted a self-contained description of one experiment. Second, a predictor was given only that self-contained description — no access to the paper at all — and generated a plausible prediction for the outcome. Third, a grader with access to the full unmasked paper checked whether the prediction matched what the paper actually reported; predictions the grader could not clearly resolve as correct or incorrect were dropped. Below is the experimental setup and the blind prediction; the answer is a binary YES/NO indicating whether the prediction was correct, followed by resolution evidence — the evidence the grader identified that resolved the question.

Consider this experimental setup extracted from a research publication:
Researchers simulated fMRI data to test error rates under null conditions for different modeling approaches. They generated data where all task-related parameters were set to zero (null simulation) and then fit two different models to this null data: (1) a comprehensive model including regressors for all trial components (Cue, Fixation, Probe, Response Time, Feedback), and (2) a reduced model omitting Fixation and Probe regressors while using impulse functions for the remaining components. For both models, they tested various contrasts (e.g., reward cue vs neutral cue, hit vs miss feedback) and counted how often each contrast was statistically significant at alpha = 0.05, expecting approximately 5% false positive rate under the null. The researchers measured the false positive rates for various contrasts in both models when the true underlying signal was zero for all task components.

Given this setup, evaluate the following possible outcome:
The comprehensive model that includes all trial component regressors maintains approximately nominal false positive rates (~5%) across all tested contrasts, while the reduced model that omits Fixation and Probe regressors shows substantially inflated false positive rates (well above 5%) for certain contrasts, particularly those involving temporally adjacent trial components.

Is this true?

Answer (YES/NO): NO